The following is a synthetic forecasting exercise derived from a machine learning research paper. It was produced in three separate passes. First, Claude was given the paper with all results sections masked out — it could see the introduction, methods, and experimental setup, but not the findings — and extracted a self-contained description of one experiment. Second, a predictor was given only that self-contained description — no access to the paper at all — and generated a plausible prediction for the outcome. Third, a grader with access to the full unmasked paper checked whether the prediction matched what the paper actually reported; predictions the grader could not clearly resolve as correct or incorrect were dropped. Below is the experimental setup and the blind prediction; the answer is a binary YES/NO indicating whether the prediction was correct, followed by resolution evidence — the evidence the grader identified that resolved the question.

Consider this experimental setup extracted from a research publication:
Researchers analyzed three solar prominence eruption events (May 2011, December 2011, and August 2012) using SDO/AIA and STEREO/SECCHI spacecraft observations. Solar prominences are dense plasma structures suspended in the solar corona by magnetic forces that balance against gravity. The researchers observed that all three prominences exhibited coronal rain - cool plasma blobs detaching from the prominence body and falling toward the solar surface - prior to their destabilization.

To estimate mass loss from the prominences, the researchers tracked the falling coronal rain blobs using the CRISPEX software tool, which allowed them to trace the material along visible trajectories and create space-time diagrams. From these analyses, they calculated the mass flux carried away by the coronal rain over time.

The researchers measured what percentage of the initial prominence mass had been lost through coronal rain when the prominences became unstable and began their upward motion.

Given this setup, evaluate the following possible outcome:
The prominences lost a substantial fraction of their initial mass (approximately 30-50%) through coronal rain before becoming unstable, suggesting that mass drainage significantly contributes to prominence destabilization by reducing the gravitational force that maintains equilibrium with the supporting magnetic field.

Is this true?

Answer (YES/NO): YES